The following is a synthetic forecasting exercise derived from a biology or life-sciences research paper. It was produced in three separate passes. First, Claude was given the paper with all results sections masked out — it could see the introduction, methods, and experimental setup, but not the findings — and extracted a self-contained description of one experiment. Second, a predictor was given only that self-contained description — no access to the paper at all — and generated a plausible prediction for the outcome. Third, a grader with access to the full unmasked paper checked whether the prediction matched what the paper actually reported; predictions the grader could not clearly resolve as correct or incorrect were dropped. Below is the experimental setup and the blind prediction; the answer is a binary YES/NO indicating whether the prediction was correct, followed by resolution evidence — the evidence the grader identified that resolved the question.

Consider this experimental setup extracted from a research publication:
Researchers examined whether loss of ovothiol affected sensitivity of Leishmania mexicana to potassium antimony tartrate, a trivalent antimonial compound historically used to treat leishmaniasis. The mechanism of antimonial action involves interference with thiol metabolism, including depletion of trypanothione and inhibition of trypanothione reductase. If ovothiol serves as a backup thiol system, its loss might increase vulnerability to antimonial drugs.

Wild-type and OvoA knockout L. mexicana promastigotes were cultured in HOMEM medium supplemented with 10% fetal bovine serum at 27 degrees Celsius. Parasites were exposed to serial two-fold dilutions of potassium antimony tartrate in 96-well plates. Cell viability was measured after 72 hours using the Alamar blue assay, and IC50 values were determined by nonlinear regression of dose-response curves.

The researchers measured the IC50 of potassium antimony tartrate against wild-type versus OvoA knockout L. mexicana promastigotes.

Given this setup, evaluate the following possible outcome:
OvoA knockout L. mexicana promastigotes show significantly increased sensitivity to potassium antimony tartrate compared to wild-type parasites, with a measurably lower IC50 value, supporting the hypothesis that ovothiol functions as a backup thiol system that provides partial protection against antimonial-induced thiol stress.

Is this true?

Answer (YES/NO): NO